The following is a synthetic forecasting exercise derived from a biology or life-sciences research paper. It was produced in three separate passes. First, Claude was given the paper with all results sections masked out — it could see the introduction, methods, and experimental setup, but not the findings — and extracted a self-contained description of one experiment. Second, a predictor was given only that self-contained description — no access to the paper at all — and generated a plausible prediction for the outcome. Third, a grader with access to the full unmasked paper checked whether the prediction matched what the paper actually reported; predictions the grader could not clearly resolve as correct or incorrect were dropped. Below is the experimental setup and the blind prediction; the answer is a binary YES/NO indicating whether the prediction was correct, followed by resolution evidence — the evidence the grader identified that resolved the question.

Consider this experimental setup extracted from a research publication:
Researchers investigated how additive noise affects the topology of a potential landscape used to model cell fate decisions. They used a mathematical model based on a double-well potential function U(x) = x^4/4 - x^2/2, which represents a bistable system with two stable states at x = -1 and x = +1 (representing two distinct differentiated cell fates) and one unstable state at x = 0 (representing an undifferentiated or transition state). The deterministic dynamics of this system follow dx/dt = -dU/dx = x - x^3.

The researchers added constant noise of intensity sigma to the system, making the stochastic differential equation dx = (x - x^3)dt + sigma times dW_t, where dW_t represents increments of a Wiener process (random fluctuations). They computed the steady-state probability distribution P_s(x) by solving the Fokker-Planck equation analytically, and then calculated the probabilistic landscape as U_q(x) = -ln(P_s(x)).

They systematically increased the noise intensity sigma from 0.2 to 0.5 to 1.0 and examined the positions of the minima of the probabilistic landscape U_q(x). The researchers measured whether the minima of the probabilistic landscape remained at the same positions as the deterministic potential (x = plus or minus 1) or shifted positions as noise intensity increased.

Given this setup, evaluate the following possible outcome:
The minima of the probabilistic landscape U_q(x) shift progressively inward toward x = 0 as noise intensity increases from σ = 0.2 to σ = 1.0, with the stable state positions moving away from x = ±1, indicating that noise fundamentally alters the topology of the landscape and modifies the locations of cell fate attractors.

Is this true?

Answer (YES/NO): NO